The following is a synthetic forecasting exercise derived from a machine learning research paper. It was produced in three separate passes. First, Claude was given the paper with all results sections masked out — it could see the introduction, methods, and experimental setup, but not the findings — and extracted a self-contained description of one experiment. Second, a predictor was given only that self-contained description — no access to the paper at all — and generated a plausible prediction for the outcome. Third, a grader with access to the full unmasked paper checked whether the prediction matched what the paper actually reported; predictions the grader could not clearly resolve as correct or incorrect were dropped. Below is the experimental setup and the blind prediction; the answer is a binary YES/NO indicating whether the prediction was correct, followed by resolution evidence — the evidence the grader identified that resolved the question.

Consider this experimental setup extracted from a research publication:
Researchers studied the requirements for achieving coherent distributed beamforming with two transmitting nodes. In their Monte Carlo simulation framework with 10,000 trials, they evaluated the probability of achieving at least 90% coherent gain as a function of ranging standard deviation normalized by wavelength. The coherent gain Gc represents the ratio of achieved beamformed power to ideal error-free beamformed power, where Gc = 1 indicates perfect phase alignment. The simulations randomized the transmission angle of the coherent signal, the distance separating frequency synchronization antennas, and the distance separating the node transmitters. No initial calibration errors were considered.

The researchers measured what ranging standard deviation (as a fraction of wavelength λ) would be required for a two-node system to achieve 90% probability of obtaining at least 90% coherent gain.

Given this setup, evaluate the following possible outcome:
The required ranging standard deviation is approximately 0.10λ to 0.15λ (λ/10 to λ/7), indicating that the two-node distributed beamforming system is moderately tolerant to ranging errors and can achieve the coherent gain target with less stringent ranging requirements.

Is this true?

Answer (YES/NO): NO